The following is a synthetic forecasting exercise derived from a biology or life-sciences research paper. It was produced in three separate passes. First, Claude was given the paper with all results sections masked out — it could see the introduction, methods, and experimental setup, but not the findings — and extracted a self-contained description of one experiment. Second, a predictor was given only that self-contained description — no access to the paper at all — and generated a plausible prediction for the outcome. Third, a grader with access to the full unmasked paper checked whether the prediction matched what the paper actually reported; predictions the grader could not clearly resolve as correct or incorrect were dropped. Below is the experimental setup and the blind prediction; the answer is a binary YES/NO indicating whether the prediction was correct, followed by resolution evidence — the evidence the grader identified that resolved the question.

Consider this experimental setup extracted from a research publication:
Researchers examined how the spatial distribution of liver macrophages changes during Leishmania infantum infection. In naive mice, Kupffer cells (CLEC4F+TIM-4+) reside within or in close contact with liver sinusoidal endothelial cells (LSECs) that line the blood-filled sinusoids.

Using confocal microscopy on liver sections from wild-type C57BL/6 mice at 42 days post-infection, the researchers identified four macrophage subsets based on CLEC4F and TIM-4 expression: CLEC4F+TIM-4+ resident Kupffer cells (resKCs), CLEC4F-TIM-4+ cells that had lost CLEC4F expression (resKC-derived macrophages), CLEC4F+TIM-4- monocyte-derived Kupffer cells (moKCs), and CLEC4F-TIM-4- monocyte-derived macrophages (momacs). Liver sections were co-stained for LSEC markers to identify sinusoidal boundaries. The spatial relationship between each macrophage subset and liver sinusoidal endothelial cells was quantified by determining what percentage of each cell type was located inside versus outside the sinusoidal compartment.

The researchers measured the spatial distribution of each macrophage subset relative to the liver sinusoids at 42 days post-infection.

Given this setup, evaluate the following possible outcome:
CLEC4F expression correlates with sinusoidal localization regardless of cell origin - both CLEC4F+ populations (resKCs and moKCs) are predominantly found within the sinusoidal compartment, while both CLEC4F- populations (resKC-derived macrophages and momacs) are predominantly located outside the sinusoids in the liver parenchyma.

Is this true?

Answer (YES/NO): YES